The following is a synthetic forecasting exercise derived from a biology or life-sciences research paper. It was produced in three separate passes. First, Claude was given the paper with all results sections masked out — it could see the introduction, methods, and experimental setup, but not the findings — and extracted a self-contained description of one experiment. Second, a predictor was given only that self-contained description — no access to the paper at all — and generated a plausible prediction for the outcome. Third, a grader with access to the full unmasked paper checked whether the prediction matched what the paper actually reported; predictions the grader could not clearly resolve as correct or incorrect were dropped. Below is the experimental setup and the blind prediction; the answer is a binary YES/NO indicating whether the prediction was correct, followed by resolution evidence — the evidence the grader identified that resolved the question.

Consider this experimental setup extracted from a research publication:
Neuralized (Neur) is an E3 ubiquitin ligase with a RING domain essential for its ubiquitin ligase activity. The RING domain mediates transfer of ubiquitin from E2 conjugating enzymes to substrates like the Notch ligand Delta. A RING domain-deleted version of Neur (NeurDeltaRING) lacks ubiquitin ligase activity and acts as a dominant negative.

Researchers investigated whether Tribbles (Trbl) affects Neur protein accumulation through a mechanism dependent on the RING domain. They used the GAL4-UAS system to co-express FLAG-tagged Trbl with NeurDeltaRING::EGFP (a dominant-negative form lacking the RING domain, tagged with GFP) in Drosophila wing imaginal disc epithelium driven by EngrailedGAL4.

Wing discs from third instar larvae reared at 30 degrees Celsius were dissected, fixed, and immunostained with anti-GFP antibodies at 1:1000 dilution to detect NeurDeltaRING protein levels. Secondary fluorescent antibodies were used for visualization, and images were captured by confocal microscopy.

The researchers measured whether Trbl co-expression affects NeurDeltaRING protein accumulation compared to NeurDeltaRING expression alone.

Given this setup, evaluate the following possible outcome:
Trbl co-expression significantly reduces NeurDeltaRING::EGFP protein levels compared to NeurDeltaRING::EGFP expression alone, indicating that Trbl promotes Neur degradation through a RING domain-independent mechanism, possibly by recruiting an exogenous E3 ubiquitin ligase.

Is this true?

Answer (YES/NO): NO